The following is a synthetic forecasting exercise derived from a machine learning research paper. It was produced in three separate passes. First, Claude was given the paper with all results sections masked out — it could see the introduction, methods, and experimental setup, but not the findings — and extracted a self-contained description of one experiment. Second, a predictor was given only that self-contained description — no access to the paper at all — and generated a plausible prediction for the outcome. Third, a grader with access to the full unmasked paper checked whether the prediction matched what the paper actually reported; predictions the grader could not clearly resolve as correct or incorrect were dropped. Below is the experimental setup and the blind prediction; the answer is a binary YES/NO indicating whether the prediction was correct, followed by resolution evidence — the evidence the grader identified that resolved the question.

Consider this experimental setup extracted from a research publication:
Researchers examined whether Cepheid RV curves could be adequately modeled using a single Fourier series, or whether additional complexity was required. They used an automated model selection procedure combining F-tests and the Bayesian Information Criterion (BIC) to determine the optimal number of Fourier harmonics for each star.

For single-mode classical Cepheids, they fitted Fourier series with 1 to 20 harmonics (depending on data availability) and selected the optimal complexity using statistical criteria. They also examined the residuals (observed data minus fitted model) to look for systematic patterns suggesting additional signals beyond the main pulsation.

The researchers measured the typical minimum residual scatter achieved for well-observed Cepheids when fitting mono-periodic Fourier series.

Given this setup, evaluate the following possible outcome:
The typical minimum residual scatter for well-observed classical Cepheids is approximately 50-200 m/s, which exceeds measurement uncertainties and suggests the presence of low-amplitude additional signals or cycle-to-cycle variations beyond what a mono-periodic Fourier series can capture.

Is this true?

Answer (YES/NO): NO